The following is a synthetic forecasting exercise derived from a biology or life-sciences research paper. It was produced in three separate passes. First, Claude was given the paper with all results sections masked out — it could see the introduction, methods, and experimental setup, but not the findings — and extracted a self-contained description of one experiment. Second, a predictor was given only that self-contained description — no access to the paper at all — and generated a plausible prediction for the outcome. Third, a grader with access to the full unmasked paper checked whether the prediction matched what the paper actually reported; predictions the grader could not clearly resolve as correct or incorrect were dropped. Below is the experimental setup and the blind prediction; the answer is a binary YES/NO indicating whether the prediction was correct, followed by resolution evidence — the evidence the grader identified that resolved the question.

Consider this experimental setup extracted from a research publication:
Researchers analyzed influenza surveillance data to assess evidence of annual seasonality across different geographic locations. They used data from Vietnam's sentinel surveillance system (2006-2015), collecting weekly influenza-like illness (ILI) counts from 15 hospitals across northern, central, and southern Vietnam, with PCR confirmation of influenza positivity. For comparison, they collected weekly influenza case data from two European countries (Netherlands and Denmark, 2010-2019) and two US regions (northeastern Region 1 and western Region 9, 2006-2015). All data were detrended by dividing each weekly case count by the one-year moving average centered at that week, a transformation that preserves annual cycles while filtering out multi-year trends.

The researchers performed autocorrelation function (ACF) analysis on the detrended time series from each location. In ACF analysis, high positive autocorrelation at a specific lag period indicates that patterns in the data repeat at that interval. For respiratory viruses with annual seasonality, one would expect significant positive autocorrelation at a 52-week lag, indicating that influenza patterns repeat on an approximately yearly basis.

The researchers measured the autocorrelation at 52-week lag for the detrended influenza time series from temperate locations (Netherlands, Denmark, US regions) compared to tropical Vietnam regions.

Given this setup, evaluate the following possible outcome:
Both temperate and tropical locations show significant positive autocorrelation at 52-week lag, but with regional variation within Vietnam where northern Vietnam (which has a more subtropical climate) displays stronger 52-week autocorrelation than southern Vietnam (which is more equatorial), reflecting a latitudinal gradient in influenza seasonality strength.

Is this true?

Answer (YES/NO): NO